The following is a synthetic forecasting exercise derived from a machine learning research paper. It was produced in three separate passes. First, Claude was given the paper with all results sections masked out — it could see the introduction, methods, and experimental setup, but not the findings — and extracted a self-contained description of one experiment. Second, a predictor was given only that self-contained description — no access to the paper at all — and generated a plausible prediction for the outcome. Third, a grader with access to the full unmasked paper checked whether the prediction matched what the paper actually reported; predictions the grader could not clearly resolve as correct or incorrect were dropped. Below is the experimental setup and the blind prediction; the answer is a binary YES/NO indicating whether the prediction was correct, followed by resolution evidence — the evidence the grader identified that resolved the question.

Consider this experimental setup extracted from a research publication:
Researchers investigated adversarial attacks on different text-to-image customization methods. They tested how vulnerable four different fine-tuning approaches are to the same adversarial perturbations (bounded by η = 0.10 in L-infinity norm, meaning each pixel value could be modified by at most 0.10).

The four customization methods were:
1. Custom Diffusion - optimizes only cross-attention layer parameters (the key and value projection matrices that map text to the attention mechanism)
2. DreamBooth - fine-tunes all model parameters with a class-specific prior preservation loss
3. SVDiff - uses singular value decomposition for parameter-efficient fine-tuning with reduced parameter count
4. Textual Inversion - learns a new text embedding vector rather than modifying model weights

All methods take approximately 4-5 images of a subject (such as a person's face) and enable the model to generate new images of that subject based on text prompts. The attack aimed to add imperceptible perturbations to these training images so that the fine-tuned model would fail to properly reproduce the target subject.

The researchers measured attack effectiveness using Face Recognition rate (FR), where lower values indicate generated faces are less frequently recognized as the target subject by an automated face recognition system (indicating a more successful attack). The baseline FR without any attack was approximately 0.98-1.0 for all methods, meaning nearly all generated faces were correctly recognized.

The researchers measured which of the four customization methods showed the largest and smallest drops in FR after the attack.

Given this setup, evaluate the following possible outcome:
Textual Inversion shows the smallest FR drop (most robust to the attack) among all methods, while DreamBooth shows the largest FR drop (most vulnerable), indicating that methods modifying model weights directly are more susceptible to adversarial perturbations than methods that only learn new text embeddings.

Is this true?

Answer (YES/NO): NO